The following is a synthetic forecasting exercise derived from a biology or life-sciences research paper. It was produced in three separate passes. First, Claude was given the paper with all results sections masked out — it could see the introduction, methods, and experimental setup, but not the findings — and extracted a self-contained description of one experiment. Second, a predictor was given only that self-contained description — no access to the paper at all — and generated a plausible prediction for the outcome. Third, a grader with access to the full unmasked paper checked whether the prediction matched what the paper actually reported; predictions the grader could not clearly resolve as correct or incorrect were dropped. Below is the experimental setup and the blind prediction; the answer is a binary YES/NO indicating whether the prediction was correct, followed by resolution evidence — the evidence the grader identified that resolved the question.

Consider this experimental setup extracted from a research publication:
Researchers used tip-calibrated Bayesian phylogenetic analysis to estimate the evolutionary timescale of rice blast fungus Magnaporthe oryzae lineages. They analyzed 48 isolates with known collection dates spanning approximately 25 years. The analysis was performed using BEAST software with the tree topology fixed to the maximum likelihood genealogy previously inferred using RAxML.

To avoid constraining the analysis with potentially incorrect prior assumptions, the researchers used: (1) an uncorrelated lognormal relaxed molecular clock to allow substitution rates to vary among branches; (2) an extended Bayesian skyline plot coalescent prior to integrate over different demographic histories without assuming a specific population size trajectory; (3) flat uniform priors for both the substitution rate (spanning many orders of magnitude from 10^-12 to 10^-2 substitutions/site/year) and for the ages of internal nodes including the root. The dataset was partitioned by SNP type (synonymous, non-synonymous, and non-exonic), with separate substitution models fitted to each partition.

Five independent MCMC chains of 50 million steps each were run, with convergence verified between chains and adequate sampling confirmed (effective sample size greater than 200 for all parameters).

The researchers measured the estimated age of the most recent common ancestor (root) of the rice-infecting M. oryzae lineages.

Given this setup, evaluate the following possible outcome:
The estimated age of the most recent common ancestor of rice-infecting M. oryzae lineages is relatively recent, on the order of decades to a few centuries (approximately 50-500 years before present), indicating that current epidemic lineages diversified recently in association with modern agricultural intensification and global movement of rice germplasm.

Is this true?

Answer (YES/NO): NO